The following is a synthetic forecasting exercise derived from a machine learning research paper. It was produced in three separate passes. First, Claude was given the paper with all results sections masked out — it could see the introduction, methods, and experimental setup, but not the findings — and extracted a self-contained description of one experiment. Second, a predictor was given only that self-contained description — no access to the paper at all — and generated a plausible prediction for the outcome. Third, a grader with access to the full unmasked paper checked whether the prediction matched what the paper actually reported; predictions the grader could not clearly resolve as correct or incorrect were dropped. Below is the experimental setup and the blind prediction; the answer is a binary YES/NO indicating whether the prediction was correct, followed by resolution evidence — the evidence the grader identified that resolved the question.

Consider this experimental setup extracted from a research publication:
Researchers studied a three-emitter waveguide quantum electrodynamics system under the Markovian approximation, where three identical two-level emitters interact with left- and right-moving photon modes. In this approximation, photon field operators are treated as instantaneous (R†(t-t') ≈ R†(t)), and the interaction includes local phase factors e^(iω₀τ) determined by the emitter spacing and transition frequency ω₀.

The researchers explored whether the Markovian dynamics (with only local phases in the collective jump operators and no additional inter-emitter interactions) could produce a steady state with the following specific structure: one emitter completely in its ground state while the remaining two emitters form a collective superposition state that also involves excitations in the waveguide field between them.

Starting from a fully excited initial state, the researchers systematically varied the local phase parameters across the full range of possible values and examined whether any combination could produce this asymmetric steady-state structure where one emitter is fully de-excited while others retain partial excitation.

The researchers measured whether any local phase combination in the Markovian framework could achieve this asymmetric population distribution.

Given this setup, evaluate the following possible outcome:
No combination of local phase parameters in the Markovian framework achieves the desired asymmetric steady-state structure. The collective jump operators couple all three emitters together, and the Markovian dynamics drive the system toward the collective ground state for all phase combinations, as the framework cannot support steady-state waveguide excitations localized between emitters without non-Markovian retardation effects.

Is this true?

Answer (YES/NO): YES